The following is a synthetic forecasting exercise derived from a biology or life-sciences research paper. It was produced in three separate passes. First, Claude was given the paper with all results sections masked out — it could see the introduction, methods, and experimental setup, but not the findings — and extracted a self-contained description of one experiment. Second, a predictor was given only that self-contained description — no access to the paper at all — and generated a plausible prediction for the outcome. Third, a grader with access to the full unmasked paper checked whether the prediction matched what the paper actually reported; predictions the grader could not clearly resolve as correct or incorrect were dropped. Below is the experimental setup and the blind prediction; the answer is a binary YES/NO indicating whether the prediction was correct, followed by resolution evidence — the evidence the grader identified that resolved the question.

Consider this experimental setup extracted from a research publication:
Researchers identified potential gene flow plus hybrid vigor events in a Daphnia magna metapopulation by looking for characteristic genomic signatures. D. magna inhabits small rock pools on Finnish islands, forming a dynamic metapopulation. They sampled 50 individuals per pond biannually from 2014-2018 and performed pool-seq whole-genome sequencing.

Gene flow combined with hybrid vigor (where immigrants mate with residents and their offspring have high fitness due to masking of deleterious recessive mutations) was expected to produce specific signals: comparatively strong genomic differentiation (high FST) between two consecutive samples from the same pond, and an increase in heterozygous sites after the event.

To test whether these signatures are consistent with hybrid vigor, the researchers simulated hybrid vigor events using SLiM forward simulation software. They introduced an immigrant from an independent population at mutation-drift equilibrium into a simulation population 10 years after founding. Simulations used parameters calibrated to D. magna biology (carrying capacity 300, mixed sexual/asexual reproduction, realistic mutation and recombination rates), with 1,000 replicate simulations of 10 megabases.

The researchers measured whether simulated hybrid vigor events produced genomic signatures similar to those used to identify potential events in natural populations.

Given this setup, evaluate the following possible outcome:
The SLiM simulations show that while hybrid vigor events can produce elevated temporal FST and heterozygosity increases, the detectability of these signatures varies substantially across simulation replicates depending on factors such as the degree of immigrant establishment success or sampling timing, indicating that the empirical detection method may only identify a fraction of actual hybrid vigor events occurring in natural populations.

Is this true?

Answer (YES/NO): YES